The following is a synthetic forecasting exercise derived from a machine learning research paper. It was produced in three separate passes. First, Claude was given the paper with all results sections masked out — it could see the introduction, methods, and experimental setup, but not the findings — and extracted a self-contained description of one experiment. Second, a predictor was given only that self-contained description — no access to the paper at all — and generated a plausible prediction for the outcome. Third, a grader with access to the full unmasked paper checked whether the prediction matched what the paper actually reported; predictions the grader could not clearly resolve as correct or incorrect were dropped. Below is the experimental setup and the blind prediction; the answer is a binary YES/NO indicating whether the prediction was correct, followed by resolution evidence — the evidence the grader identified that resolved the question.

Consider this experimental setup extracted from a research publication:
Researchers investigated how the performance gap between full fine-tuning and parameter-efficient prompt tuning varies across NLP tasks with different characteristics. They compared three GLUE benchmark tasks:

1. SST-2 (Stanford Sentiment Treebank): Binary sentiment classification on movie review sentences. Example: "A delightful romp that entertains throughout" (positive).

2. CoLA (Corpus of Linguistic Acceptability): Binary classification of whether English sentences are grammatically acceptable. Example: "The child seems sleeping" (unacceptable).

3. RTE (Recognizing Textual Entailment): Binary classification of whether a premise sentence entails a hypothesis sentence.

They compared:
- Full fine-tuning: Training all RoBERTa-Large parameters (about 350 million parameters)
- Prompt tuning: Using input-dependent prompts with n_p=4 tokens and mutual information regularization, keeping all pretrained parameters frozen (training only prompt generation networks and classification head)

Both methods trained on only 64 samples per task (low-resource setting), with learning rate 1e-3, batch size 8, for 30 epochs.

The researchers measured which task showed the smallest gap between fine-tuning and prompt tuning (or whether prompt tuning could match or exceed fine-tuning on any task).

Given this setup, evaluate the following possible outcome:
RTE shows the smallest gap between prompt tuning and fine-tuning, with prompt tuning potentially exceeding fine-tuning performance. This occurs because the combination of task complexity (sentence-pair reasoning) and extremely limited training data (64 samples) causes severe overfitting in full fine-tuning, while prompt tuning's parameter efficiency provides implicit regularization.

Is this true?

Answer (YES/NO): YES